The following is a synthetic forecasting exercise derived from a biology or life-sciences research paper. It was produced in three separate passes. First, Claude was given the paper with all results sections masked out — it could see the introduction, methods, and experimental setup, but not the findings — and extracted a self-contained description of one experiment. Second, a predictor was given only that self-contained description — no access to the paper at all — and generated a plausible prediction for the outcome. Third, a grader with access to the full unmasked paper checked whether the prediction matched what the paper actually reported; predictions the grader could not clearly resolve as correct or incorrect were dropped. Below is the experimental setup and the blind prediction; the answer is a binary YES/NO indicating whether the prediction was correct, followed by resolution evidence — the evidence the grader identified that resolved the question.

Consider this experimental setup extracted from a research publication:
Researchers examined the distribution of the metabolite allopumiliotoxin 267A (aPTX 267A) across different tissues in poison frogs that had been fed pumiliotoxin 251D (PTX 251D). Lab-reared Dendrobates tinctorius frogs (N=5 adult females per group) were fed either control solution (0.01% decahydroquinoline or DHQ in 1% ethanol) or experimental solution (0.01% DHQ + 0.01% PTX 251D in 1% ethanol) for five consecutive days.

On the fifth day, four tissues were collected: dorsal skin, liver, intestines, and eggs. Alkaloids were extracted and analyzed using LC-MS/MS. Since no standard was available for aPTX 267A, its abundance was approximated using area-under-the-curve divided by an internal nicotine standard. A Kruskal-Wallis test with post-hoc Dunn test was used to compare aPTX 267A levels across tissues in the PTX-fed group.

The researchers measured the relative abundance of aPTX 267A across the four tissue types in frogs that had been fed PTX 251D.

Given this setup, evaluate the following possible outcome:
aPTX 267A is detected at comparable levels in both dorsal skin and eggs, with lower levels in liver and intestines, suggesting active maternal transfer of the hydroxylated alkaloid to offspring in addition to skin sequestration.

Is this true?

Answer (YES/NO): NO